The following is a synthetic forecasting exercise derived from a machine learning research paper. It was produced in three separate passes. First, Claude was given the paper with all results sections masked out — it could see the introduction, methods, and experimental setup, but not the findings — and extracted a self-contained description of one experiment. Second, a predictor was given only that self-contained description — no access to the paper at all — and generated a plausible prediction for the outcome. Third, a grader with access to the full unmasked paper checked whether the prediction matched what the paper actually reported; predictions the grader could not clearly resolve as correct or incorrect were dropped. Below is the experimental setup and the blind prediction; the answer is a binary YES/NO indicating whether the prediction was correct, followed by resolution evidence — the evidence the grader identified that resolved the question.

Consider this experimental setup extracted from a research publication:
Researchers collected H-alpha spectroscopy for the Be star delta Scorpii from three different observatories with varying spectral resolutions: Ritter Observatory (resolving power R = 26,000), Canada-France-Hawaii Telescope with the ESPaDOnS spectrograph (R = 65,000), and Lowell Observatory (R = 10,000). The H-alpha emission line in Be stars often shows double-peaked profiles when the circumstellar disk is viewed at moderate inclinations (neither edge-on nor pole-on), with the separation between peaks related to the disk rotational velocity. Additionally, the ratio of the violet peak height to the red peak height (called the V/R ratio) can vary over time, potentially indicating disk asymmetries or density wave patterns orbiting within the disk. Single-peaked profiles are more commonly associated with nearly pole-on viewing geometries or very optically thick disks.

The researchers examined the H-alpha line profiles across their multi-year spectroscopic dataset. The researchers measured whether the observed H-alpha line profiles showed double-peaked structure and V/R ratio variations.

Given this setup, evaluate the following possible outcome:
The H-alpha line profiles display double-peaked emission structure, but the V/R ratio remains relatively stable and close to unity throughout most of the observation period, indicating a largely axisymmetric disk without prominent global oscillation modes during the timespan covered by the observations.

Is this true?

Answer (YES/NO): NO